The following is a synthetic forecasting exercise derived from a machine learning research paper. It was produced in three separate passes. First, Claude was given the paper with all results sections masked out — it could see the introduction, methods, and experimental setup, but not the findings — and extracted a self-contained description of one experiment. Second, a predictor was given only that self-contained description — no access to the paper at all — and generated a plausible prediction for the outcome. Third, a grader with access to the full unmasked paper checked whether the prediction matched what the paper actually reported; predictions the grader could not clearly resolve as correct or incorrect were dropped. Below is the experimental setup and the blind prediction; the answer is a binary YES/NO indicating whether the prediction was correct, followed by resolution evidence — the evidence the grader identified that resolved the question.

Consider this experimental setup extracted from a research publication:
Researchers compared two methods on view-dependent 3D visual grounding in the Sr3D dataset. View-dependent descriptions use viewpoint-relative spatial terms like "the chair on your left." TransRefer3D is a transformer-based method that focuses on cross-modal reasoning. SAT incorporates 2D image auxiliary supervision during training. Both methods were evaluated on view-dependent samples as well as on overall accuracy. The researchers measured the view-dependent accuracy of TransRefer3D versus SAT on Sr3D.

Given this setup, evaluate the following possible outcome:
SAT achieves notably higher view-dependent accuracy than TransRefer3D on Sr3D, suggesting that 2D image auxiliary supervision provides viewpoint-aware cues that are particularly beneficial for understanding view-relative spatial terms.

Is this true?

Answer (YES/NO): NO